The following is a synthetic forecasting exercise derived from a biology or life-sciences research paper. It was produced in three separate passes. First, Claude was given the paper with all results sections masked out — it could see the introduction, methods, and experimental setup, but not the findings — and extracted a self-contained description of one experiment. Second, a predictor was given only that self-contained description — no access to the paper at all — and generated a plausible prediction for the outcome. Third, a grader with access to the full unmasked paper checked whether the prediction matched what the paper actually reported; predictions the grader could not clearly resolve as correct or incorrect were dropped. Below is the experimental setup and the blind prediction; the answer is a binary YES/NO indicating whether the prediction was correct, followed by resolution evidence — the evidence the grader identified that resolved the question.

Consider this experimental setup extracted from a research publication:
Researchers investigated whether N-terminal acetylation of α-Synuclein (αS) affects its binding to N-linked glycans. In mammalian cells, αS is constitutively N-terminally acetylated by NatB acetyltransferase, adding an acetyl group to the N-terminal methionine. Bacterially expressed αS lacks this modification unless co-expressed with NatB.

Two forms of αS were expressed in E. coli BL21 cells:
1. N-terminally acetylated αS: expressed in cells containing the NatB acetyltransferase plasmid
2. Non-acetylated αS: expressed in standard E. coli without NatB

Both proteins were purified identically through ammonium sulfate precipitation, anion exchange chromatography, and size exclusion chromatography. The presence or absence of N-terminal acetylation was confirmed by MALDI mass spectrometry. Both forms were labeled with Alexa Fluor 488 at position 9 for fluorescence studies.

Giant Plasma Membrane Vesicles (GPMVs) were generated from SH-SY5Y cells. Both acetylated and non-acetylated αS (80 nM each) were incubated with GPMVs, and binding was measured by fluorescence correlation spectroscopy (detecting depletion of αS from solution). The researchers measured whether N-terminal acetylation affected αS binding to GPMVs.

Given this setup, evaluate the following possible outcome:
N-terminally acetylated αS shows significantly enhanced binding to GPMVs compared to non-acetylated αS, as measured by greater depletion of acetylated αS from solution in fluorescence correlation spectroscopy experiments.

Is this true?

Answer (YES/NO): YES